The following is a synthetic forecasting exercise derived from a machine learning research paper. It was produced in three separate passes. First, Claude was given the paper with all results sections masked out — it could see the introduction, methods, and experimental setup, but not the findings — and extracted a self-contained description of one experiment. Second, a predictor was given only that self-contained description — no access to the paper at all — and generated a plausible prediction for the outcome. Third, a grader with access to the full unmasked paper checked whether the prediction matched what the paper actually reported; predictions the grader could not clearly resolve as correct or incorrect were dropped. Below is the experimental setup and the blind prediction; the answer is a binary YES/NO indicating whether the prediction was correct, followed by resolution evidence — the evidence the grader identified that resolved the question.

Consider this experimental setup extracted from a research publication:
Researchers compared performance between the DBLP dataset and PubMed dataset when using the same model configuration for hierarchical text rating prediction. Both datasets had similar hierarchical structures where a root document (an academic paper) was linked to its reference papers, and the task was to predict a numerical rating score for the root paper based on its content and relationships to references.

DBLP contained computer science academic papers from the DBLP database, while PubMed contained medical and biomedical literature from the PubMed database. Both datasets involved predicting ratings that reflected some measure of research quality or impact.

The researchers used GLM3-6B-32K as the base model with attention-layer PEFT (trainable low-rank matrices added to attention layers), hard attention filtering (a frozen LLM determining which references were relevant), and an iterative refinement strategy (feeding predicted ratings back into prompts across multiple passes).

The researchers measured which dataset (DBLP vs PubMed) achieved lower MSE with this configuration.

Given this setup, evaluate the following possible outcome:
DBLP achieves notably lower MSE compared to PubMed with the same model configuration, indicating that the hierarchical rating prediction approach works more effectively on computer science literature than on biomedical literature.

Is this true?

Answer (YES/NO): NO